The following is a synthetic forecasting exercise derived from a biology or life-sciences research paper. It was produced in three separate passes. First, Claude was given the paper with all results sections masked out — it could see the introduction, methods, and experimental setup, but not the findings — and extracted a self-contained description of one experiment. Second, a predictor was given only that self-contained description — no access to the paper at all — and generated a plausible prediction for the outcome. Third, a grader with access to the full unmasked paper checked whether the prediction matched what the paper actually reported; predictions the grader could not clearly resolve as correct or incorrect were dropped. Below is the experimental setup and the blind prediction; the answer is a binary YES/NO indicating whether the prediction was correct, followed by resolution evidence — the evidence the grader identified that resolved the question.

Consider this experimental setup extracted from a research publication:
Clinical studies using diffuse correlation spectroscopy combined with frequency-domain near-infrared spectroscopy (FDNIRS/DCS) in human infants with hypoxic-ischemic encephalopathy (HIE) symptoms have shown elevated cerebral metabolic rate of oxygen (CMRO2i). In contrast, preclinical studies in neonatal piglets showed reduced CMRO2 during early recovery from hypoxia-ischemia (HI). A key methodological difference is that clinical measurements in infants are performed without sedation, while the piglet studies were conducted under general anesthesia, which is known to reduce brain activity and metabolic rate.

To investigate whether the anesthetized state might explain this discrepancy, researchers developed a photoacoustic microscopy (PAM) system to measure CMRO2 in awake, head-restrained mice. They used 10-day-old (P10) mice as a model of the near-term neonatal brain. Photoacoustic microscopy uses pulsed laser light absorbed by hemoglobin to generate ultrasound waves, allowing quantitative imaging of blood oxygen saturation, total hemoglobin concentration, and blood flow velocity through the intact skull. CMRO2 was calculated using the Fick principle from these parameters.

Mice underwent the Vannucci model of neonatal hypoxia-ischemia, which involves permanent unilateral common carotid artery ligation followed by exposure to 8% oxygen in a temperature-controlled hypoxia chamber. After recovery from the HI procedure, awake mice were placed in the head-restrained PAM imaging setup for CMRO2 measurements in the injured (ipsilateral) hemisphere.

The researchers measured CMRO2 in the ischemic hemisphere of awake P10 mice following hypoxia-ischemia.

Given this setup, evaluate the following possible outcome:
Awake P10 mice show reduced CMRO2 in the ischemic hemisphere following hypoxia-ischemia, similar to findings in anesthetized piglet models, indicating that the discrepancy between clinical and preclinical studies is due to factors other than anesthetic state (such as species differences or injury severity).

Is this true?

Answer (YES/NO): NO